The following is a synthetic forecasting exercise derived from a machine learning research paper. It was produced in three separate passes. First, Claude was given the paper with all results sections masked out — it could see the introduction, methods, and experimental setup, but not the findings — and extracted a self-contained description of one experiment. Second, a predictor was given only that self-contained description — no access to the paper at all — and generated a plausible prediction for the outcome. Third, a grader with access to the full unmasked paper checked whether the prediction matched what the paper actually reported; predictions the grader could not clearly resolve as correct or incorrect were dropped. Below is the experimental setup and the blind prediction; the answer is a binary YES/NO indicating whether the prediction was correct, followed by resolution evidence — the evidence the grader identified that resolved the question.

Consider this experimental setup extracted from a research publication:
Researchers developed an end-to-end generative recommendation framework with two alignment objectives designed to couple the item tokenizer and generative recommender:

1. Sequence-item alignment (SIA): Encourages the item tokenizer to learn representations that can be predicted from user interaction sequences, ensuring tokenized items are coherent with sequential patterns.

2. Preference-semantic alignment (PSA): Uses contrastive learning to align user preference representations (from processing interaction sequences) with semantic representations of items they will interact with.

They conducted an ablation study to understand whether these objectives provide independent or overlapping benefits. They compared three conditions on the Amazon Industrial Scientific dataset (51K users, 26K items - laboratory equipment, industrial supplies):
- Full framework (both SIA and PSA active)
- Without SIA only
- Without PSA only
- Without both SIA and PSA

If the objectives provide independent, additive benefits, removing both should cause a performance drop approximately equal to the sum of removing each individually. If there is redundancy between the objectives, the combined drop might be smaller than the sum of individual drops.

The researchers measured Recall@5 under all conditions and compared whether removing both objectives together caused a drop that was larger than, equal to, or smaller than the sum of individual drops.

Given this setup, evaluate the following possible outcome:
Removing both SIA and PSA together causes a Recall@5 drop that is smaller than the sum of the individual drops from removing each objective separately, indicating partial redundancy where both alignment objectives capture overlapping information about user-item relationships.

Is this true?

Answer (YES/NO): YES